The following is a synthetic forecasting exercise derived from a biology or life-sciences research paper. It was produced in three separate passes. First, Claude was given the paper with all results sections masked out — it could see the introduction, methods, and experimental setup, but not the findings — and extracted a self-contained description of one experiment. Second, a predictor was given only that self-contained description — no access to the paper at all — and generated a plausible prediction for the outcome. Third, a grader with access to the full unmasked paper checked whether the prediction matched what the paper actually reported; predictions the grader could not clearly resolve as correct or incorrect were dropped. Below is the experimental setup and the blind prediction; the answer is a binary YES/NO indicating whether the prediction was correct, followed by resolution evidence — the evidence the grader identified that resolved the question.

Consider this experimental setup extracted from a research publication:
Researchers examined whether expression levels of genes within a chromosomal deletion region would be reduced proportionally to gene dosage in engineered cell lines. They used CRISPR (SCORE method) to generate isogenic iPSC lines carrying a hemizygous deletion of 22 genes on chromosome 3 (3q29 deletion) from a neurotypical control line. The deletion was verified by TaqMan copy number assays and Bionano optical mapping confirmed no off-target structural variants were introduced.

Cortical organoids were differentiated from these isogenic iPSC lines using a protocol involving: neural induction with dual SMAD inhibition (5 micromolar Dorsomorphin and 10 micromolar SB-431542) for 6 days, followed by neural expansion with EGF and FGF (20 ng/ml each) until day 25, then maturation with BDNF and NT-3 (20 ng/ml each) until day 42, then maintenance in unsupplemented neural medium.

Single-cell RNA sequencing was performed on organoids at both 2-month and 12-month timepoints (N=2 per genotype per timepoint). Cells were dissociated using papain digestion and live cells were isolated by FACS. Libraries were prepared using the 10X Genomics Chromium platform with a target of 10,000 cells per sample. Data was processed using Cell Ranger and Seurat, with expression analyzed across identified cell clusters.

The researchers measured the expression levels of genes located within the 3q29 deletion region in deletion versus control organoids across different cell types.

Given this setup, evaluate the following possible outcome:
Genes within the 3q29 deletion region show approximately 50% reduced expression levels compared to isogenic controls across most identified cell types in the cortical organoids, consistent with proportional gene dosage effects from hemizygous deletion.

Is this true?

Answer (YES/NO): YES